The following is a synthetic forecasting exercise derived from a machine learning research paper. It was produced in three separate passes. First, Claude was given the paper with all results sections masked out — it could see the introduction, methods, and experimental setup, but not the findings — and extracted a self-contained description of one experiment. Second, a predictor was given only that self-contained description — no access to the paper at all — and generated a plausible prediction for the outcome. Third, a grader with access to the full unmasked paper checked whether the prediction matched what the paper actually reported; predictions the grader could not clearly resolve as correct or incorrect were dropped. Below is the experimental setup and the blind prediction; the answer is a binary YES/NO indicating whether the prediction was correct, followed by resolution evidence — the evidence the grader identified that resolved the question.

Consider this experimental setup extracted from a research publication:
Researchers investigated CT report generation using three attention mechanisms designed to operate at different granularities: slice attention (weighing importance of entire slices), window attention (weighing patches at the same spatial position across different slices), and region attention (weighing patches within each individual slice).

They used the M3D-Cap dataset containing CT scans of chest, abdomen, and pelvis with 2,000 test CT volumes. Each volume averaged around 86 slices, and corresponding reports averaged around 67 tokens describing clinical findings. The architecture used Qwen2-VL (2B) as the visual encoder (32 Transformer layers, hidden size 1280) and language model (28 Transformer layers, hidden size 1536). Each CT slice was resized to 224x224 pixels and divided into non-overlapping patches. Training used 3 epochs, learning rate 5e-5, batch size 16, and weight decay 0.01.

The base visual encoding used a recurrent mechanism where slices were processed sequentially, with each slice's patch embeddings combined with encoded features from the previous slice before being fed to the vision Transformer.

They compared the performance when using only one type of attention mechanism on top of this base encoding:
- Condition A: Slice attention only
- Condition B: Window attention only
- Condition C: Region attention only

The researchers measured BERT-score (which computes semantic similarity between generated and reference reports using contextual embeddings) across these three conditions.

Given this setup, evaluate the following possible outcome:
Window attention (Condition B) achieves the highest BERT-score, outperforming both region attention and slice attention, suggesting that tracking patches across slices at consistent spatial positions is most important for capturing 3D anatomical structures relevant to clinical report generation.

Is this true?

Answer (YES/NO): YES